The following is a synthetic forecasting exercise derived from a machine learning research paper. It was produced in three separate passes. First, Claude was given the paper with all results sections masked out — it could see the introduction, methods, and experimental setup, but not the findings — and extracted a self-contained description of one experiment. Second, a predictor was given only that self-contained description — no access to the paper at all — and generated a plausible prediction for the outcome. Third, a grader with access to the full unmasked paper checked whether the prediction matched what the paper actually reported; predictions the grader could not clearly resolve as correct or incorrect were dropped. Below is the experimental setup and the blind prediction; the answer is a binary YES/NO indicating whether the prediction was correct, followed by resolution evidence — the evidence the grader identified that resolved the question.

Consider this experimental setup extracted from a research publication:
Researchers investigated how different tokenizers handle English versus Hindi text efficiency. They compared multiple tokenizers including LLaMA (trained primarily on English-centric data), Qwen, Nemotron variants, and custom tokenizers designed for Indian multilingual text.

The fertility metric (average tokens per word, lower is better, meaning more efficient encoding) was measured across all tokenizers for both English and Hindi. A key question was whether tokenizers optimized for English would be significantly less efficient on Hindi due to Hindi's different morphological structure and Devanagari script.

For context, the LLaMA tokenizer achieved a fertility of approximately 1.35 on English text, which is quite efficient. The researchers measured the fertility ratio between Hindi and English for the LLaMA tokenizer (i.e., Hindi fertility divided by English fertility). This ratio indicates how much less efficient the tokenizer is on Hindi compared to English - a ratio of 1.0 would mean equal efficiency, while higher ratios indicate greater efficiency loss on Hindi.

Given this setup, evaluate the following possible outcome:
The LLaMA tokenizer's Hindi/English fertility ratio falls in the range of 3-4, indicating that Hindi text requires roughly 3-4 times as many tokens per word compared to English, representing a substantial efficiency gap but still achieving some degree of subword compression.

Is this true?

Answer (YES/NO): NO